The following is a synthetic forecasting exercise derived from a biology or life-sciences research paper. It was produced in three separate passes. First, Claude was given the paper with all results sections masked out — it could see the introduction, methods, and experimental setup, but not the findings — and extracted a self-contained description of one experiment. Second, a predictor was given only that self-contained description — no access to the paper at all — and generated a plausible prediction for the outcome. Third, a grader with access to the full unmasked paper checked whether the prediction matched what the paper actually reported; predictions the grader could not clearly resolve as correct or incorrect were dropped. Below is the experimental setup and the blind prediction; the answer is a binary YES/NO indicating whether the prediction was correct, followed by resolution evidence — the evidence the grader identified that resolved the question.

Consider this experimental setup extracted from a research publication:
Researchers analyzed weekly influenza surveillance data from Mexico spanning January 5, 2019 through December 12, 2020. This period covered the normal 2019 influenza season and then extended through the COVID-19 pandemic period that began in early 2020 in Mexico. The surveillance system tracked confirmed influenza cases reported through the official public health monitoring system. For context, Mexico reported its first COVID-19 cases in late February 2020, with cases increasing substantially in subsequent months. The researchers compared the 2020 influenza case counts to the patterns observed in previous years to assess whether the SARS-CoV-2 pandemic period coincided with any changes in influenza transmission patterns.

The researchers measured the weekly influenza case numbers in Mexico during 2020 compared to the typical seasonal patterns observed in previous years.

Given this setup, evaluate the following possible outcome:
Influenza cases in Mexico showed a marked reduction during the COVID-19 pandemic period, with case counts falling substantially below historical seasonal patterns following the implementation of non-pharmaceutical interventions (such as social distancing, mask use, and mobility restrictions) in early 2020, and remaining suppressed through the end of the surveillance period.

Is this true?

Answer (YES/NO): YES